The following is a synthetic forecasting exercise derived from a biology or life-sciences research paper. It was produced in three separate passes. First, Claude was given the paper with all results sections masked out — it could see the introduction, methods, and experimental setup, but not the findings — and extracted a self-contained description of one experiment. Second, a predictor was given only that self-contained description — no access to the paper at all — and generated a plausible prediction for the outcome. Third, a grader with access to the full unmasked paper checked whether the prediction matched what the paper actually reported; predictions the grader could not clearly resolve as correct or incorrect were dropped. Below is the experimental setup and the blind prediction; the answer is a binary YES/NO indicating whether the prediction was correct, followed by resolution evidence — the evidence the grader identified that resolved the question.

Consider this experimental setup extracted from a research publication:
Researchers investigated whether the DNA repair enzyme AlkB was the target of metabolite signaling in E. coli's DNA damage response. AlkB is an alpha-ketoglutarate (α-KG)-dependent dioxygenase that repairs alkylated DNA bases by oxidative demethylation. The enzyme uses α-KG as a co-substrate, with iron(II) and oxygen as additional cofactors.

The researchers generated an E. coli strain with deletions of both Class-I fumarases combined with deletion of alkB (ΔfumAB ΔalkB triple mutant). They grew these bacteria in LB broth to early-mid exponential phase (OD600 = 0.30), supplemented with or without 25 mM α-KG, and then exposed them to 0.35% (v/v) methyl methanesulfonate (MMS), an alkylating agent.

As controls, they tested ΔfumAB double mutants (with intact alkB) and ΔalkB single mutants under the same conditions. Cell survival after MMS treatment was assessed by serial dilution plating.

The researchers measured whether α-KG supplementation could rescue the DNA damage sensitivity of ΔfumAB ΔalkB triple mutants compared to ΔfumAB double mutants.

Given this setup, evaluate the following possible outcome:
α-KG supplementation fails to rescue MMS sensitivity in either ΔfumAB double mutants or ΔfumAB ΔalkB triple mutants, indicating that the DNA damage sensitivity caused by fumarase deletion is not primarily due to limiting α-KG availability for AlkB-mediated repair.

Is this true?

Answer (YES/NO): NO